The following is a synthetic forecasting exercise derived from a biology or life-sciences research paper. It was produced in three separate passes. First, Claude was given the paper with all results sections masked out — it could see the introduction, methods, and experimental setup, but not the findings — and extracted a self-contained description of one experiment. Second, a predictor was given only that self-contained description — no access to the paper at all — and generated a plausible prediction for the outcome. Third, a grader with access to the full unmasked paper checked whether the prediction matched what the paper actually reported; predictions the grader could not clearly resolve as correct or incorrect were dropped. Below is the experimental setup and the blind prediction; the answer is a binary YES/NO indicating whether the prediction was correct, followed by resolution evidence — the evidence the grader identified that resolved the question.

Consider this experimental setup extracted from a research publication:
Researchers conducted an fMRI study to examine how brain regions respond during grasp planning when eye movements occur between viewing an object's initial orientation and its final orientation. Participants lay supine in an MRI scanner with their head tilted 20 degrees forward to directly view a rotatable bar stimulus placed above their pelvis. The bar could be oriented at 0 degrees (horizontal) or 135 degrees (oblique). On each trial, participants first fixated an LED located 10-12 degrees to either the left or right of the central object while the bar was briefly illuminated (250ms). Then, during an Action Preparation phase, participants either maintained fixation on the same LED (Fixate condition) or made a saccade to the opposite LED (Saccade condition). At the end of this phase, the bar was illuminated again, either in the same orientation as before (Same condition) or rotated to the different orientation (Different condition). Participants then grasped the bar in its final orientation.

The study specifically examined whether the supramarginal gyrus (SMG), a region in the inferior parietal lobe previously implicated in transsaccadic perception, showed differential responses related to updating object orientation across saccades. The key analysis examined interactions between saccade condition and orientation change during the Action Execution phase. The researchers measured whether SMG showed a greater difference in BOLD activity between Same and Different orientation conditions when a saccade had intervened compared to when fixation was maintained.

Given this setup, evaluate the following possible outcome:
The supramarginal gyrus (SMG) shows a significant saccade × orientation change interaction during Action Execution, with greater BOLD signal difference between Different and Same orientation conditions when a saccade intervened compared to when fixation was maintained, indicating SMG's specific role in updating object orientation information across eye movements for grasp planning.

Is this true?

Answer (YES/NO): YES